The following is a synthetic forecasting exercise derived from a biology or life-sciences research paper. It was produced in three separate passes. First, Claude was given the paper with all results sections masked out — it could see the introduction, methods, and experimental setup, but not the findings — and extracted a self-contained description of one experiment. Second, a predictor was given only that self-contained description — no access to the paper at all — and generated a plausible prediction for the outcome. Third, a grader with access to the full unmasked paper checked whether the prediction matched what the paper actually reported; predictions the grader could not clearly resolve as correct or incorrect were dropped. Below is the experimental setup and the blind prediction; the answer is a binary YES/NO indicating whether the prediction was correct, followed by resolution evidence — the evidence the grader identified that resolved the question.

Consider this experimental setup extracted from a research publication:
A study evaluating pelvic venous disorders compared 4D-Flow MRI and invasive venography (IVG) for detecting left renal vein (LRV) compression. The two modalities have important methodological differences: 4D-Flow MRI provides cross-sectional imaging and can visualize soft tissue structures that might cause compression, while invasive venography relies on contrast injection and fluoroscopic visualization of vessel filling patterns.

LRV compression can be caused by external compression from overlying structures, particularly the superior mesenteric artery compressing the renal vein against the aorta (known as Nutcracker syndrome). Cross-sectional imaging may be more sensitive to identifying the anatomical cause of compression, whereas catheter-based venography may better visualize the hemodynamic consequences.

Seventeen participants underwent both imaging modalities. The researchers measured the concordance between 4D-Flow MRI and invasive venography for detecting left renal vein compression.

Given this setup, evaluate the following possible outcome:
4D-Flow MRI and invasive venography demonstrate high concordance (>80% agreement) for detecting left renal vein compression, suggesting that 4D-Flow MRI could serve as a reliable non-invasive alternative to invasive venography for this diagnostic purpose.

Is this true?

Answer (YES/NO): NO